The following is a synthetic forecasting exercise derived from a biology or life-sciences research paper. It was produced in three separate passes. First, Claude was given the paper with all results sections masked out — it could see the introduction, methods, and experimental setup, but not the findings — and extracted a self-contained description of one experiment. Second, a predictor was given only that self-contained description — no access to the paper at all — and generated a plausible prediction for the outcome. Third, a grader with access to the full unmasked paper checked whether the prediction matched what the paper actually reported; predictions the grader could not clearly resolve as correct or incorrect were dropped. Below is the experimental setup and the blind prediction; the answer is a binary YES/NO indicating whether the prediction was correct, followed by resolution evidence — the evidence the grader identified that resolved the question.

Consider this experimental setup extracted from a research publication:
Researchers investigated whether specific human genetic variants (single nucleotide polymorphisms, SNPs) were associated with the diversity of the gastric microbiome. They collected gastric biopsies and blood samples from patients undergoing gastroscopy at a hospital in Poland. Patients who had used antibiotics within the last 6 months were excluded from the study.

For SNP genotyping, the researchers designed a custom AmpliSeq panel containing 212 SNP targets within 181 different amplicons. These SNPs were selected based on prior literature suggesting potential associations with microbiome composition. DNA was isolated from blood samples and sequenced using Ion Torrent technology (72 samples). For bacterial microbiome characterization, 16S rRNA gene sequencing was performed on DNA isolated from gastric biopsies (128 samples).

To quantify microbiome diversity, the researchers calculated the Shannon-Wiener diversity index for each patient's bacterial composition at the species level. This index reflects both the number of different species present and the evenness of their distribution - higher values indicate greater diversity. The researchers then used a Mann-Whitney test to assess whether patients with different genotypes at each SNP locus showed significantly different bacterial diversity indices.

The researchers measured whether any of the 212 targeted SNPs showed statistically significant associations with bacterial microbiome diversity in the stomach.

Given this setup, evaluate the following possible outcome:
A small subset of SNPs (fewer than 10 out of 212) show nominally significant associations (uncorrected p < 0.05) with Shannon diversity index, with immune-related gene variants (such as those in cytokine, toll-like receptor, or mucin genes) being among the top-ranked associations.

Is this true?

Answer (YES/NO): YES